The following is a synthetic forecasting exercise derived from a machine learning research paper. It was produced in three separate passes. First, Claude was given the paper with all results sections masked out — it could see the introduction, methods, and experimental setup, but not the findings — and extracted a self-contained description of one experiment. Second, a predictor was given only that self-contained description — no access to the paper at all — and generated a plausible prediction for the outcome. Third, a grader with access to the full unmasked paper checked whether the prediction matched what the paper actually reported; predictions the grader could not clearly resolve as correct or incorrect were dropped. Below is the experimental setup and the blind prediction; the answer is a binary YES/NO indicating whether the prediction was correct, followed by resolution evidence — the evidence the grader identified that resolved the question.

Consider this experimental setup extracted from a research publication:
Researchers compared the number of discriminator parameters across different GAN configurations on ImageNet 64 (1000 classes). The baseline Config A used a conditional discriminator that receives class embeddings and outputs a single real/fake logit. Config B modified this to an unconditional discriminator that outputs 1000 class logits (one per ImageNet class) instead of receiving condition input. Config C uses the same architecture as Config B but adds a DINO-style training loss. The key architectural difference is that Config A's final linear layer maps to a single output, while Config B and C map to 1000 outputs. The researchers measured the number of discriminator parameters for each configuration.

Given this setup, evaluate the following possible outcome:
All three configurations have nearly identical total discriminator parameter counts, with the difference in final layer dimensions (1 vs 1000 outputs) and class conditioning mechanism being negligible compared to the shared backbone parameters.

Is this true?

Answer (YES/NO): YES